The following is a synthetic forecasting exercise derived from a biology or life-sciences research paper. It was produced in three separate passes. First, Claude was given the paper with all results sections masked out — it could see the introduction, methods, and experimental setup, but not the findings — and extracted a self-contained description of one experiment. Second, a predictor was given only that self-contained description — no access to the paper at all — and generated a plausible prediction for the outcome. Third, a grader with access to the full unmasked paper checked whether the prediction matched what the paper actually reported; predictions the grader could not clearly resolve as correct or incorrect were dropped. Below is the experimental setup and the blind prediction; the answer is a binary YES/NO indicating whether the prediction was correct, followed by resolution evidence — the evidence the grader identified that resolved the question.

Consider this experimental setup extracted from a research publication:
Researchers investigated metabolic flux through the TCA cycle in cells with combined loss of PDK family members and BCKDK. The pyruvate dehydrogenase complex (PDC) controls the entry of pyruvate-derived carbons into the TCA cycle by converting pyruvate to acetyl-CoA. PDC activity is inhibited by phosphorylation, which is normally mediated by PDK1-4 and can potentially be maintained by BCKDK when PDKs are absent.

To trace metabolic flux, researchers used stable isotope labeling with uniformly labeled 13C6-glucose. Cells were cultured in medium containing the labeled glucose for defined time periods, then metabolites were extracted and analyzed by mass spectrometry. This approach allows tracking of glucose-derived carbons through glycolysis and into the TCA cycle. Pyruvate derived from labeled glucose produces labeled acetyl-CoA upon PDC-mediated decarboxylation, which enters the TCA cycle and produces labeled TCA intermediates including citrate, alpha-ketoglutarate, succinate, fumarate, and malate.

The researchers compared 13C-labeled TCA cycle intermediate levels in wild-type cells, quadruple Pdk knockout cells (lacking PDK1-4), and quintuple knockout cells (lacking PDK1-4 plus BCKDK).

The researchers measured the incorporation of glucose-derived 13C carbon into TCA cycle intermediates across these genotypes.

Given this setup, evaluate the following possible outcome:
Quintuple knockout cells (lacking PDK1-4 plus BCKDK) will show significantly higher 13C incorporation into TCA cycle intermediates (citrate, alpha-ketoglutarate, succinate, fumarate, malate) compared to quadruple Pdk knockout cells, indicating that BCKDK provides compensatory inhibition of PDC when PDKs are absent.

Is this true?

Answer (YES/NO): YES